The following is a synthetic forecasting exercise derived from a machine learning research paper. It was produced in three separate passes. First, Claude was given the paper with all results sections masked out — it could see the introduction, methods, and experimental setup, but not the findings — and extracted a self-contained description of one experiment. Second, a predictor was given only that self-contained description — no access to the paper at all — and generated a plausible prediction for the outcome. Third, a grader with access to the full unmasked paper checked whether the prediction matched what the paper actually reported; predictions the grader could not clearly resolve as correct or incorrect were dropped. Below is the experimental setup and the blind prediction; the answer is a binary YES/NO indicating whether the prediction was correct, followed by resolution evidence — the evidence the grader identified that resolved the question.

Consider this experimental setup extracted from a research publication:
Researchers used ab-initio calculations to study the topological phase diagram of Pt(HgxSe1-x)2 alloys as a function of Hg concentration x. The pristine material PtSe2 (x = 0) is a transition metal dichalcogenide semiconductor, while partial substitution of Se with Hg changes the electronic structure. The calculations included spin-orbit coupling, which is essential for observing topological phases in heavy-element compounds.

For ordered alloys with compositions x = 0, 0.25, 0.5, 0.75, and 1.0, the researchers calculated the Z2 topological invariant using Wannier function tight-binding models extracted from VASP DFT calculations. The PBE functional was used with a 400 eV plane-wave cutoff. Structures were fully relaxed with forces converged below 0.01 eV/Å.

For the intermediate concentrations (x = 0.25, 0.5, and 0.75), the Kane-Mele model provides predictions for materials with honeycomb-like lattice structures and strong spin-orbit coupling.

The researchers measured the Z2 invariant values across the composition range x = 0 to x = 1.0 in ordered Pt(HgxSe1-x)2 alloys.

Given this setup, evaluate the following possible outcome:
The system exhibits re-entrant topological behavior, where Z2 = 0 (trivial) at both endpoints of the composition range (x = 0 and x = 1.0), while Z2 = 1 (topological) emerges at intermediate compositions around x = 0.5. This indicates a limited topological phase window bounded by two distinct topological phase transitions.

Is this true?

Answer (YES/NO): NO